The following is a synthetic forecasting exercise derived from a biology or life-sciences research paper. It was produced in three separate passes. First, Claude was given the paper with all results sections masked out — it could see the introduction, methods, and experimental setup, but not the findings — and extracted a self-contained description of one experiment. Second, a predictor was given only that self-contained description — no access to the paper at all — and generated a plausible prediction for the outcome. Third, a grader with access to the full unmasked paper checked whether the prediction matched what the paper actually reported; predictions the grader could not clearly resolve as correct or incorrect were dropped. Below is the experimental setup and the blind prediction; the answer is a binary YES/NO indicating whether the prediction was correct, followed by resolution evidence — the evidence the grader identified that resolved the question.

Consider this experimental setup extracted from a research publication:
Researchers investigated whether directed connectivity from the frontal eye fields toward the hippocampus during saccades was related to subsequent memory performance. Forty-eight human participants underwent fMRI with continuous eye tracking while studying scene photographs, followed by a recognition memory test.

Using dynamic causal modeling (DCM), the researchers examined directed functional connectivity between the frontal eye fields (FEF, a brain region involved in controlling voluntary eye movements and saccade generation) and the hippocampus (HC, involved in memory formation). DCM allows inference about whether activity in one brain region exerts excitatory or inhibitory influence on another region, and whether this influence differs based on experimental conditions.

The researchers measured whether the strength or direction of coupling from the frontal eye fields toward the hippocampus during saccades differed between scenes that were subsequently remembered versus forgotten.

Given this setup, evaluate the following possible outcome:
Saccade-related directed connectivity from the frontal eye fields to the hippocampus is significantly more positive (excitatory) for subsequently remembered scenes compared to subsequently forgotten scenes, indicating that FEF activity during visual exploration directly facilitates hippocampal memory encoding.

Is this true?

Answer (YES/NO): NO